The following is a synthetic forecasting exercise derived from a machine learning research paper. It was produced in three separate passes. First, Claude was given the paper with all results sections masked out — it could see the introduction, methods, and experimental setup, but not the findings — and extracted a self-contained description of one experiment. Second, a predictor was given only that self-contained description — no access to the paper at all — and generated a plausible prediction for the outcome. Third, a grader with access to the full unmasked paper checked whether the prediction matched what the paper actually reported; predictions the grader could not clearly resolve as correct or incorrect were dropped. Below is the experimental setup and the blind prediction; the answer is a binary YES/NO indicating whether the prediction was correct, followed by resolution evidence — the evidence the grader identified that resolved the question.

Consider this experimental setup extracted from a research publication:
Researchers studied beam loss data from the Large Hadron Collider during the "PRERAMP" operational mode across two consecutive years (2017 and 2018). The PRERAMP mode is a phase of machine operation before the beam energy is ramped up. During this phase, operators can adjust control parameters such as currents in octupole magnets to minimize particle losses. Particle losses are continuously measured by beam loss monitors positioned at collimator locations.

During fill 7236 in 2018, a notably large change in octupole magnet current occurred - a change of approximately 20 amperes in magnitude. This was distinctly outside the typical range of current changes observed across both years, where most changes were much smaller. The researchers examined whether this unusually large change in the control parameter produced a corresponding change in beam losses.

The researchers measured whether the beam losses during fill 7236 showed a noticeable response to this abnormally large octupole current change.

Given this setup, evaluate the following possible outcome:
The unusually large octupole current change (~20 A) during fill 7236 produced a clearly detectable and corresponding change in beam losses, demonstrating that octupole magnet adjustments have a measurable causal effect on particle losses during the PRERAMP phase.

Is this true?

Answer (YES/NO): NO